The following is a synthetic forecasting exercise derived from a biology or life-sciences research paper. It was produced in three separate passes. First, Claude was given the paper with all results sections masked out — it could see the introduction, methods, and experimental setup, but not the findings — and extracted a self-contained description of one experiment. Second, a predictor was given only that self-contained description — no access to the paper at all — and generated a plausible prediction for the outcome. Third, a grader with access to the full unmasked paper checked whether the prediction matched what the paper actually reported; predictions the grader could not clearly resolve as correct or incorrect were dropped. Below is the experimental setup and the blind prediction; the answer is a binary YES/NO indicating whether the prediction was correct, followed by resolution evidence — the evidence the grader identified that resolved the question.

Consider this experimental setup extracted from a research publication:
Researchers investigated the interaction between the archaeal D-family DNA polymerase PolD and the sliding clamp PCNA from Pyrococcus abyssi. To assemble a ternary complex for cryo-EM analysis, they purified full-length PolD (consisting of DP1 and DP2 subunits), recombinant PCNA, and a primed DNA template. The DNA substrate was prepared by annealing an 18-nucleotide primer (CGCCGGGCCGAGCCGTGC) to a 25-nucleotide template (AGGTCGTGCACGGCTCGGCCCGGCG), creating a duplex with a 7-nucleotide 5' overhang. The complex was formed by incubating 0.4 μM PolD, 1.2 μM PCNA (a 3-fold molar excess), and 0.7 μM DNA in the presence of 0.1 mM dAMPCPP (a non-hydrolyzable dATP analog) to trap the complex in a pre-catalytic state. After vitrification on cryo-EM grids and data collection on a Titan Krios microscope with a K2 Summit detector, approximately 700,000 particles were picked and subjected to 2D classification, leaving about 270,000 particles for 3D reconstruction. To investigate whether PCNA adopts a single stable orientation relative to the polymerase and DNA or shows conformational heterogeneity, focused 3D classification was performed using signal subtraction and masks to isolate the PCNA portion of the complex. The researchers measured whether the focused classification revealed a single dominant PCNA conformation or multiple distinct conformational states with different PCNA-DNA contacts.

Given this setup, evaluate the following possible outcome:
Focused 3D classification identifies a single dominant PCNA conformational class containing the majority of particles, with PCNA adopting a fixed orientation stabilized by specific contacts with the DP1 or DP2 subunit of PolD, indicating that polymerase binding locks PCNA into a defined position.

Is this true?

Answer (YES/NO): NO